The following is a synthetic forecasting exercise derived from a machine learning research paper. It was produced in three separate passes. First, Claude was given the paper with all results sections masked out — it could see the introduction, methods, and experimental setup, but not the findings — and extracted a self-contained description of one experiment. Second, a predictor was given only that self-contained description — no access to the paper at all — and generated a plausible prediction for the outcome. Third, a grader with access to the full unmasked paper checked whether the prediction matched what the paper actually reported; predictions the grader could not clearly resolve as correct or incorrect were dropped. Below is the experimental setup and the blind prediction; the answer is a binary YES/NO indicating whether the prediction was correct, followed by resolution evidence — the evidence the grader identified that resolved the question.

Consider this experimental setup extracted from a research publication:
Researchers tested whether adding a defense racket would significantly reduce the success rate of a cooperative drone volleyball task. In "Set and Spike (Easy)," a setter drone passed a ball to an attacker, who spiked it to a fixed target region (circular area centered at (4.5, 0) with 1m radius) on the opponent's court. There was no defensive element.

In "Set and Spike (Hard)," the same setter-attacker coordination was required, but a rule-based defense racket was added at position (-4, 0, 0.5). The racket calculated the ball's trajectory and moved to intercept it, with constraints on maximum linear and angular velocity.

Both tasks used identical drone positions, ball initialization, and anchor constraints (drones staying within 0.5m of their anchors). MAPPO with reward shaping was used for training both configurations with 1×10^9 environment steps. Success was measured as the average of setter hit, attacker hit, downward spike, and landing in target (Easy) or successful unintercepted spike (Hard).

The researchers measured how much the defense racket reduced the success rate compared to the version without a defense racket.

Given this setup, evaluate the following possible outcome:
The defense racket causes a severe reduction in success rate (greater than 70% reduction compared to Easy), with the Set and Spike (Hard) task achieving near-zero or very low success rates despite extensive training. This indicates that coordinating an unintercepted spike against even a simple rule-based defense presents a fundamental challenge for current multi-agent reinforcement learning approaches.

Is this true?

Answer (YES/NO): NO